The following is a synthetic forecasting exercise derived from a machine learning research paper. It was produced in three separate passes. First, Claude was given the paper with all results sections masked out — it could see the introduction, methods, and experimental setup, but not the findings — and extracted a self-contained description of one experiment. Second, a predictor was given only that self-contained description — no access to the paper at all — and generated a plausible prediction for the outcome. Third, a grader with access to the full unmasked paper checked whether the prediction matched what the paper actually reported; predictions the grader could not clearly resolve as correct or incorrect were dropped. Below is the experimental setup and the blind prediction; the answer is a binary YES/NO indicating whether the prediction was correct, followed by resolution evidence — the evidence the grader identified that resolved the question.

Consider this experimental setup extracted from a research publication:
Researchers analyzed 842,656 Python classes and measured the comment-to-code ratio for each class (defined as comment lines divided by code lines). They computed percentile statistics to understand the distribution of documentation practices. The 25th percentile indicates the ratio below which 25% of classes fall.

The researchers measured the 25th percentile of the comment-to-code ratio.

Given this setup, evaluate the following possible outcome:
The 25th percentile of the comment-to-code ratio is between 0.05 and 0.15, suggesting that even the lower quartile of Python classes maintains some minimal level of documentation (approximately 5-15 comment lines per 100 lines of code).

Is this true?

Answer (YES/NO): NO